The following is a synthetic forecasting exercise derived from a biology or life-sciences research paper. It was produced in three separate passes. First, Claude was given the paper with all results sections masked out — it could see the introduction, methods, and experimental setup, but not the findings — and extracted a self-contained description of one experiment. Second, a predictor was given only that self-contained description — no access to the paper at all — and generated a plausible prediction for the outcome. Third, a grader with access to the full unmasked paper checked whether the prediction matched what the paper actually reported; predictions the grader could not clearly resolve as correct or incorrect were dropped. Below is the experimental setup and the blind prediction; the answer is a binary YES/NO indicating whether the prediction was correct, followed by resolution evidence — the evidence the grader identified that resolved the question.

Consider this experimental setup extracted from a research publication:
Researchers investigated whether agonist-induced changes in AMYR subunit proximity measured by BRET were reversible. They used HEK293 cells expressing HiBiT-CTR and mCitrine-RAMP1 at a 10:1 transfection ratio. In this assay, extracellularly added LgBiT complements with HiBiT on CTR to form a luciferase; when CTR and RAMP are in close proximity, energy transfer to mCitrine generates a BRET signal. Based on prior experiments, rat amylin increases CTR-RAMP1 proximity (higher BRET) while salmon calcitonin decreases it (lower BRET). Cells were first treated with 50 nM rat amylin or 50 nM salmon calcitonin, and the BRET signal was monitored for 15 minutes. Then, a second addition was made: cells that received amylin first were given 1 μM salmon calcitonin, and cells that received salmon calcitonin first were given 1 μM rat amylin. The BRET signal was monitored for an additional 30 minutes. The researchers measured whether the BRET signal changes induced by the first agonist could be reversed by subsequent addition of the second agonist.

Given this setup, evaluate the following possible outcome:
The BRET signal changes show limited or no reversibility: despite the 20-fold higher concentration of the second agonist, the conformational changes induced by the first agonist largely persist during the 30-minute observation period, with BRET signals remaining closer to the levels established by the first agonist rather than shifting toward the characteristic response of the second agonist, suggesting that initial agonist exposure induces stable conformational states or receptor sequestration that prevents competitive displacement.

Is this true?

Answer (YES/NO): NO